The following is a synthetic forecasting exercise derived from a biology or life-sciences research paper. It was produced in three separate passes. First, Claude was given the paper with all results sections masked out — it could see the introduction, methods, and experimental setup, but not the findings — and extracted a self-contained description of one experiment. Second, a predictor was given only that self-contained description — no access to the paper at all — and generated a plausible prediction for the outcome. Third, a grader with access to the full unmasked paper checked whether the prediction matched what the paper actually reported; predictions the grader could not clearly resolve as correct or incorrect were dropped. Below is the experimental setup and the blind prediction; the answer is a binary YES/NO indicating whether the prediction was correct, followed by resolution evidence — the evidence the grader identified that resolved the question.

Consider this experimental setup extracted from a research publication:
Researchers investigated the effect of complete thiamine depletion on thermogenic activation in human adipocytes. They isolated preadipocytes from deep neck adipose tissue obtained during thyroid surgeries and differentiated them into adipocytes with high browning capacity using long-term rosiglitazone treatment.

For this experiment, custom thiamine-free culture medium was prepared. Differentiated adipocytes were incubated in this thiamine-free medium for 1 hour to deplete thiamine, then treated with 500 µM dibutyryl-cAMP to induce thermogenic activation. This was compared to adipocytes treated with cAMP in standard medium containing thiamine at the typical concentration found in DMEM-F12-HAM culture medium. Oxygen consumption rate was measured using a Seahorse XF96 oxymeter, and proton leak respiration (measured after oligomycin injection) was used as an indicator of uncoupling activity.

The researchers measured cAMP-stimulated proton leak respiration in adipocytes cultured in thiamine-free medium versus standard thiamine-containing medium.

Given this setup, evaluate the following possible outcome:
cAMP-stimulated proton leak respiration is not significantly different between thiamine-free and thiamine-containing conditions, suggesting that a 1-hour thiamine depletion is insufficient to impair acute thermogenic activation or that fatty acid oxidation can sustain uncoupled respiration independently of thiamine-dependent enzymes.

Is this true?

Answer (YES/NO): NO